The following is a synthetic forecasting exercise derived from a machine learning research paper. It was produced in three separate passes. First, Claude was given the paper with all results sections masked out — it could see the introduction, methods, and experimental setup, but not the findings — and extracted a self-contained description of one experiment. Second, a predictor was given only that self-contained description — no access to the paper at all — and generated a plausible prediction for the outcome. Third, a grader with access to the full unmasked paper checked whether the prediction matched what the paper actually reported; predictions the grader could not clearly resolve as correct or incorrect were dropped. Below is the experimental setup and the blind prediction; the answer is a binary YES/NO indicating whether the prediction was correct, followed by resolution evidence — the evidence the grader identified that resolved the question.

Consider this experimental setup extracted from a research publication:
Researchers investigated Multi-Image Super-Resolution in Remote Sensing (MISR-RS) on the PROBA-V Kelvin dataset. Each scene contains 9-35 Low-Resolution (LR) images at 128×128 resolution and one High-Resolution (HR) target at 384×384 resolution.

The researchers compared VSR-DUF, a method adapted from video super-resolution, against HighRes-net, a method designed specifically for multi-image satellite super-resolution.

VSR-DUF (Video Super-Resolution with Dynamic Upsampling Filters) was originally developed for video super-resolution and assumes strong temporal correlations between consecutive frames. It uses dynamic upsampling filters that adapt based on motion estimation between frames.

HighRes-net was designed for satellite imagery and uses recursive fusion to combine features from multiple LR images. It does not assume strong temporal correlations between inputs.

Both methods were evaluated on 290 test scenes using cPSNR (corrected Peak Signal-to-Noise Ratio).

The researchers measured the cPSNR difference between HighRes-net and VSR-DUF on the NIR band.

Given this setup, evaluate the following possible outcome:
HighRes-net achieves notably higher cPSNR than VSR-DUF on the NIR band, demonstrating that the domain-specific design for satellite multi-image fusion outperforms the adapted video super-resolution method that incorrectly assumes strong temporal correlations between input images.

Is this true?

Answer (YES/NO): YES